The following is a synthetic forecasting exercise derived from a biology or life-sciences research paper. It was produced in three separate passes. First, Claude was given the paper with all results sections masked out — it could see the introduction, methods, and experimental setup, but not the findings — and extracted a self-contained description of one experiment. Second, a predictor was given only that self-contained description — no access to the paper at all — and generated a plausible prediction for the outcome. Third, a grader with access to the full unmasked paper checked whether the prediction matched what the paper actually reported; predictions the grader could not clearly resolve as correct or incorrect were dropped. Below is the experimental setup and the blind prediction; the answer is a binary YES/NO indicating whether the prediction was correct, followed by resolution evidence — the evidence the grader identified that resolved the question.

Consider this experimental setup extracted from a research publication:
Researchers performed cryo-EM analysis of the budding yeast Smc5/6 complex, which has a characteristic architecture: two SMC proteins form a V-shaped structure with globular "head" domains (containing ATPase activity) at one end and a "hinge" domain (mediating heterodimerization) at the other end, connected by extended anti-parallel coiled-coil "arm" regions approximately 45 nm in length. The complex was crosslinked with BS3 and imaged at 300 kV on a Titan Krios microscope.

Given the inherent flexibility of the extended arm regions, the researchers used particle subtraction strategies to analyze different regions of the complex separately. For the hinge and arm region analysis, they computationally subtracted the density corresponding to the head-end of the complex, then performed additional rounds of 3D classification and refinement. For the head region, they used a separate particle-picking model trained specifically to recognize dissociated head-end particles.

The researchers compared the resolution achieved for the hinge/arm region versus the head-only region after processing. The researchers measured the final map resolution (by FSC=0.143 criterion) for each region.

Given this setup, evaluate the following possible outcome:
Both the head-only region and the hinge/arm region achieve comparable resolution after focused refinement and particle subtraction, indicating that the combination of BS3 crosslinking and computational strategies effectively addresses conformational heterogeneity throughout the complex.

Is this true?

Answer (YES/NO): NO